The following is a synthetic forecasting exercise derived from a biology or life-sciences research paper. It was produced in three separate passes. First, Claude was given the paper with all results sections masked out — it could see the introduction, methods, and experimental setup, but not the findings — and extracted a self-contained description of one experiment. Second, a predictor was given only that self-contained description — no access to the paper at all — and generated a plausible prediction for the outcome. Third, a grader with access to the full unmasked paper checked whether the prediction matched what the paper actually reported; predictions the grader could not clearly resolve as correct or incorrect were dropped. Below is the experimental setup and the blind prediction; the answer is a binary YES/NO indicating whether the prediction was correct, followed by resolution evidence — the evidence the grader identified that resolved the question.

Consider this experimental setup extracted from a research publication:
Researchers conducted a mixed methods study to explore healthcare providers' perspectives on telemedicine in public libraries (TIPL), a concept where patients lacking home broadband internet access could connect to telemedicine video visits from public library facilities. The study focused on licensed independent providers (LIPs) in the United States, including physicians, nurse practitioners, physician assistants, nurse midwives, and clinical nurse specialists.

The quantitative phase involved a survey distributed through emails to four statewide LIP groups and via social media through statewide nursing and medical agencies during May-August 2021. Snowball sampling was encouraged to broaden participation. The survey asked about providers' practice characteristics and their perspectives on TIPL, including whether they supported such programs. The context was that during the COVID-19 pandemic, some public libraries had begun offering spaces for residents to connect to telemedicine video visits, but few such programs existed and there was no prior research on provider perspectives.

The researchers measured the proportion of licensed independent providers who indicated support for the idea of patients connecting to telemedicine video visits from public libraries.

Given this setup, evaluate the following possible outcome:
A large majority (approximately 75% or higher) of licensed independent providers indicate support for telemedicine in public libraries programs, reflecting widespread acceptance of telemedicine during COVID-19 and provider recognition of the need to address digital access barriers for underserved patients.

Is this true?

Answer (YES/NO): YES